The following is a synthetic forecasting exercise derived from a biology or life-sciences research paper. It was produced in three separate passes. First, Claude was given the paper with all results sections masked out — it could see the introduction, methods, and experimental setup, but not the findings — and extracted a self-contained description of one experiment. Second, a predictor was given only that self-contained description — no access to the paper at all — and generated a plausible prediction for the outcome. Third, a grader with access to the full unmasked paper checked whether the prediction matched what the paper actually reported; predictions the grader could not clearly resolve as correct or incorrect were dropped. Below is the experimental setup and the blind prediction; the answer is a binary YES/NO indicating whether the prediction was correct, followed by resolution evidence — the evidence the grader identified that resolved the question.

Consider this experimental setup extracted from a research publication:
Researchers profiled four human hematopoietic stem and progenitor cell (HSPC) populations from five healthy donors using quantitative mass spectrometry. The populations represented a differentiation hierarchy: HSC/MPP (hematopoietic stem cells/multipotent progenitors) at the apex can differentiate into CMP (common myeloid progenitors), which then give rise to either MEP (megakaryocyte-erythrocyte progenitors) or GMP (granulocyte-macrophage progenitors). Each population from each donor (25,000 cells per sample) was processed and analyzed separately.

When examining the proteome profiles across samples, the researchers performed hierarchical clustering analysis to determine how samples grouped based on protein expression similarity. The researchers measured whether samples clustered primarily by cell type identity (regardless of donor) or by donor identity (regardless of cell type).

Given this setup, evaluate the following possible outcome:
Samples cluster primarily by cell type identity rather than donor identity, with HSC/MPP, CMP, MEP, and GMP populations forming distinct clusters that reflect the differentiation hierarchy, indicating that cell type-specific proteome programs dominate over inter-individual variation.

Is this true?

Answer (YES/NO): YES